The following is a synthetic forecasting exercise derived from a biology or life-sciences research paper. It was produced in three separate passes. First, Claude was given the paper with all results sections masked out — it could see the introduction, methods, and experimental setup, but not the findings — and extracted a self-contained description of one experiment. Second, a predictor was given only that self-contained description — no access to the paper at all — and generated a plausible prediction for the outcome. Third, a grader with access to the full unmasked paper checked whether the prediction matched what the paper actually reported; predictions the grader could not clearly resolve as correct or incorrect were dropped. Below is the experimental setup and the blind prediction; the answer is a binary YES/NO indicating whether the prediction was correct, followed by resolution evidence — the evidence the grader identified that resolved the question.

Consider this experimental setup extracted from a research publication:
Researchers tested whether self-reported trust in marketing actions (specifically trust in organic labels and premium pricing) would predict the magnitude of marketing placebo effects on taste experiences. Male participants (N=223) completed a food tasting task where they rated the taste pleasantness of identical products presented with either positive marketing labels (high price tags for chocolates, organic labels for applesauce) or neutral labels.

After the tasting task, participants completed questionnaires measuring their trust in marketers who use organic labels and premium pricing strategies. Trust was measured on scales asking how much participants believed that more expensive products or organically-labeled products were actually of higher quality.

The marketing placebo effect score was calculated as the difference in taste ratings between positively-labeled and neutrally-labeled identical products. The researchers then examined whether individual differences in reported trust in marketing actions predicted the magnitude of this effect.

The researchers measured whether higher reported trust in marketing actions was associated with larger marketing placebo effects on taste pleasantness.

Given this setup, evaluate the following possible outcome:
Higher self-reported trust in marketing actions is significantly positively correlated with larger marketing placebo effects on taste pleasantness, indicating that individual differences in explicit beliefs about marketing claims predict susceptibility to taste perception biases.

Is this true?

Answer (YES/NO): NO